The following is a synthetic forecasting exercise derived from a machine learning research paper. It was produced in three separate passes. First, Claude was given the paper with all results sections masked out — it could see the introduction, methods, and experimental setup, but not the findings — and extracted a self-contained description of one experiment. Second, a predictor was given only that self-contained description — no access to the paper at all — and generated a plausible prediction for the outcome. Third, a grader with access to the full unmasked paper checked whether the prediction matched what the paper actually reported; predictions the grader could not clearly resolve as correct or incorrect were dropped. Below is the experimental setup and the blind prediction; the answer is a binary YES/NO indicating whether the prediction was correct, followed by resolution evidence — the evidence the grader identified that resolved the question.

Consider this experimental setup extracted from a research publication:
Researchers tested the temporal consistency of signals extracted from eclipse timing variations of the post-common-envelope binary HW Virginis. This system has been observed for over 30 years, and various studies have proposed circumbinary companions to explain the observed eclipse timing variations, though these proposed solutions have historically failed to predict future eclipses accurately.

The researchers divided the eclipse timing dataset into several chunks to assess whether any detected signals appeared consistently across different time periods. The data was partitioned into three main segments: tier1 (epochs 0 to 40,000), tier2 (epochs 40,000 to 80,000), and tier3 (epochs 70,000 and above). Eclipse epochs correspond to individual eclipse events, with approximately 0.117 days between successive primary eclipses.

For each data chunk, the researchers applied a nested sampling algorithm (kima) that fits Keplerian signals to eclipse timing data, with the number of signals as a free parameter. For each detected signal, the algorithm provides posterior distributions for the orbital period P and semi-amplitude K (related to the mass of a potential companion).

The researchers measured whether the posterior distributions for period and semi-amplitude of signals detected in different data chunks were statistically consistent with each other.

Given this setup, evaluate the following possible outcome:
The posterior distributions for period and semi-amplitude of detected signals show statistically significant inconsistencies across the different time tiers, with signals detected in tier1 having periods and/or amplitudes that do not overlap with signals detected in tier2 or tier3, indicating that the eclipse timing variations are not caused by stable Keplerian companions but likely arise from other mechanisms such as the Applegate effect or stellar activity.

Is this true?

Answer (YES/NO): YES